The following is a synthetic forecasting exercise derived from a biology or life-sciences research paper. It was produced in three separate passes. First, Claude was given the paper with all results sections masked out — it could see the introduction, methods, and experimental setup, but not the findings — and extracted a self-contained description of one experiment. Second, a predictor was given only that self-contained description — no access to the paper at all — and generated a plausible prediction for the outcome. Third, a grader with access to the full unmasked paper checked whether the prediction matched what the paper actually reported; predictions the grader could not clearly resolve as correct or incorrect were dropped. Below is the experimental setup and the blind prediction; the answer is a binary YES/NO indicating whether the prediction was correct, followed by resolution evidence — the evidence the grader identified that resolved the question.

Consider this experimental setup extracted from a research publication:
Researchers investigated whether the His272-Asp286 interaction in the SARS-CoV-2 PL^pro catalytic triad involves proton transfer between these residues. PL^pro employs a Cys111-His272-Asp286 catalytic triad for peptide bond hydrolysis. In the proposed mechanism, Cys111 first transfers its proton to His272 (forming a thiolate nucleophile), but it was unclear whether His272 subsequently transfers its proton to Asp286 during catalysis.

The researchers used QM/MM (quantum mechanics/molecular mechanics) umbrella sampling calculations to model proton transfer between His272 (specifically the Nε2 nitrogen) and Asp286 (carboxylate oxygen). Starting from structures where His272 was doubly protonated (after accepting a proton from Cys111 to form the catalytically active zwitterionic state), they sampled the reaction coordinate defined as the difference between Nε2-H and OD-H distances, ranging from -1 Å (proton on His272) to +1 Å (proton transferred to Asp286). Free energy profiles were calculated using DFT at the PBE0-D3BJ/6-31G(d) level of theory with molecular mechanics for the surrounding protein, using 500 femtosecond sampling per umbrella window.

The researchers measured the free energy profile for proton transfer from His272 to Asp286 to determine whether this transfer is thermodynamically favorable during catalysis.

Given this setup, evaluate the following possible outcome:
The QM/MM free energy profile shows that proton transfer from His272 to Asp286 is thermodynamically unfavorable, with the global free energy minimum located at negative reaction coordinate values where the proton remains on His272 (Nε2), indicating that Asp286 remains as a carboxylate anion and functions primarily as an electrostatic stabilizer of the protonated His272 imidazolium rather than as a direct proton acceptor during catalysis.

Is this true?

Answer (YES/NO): YES